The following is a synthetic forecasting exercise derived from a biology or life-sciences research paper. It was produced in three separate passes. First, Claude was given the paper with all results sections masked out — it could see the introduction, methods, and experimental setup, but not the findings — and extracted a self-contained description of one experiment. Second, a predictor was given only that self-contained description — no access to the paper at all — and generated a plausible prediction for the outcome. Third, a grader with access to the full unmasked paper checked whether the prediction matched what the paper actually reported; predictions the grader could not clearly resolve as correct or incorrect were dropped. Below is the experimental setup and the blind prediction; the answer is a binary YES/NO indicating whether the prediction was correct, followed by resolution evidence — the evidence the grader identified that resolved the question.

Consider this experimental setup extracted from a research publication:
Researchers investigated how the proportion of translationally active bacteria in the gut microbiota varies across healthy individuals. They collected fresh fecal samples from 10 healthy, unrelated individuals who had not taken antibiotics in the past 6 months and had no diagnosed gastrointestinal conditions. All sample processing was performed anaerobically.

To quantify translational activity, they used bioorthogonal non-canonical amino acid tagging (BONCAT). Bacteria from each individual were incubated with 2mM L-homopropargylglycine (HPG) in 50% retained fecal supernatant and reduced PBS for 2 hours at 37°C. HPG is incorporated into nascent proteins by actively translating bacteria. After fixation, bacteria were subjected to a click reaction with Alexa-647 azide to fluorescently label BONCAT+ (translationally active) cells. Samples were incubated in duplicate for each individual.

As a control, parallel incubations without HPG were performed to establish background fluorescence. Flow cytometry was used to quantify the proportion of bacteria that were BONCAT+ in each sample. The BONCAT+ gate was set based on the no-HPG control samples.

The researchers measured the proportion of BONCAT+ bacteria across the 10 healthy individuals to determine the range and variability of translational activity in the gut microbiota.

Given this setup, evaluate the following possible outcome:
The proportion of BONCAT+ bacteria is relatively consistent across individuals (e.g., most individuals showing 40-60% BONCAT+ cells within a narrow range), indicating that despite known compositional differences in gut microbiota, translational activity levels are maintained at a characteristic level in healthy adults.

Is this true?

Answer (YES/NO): NO